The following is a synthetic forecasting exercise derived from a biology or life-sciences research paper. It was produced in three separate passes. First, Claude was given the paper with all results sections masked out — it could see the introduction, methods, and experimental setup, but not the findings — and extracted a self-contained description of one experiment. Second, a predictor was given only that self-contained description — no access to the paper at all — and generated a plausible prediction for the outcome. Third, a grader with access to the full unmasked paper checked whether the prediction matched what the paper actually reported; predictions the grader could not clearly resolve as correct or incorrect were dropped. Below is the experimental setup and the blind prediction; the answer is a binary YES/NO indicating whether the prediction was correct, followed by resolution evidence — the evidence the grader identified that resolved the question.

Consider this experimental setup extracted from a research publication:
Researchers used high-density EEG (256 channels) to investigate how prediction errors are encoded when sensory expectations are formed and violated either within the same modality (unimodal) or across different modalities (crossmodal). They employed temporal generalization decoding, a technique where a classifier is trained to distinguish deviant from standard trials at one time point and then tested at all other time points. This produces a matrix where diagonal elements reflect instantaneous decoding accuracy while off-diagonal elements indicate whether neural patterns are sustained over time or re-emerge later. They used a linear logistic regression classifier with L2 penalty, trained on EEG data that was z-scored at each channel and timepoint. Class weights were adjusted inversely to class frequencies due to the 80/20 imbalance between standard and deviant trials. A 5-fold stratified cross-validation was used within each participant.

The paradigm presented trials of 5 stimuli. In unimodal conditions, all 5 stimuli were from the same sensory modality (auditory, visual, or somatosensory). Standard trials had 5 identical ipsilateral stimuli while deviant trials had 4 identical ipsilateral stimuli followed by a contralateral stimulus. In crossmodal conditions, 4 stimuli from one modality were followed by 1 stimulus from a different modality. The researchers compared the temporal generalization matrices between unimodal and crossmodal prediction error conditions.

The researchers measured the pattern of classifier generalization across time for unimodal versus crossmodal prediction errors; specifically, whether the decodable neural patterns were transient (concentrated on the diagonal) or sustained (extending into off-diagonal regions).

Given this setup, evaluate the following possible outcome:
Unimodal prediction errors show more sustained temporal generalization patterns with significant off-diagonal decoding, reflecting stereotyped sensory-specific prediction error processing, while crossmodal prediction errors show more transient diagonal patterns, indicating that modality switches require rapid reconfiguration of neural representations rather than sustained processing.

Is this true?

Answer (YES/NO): NO